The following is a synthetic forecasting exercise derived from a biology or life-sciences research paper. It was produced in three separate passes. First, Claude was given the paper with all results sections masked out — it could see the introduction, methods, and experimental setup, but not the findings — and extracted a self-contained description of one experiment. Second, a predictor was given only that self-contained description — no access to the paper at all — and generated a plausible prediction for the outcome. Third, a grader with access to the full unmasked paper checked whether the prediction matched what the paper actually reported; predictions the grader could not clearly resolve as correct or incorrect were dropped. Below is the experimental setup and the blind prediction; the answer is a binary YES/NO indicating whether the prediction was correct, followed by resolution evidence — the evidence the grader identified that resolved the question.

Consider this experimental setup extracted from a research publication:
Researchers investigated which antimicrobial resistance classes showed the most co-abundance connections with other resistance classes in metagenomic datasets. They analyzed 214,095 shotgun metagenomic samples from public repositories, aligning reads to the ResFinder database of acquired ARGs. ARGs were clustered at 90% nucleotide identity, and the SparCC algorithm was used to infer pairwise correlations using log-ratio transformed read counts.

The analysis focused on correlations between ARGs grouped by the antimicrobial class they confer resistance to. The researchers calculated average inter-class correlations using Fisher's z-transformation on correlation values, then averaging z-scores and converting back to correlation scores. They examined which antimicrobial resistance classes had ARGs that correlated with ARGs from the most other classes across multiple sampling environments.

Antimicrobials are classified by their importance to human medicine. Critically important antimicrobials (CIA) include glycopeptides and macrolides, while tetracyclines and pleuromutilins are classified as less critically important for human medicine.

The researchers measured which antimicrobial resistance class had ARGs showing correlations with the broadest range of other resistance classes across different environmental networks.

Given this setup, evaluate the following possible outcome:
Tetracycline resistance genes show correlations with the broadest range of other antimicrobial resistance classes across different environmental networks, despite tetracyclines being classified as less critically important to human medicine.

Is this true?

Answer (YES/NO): YES